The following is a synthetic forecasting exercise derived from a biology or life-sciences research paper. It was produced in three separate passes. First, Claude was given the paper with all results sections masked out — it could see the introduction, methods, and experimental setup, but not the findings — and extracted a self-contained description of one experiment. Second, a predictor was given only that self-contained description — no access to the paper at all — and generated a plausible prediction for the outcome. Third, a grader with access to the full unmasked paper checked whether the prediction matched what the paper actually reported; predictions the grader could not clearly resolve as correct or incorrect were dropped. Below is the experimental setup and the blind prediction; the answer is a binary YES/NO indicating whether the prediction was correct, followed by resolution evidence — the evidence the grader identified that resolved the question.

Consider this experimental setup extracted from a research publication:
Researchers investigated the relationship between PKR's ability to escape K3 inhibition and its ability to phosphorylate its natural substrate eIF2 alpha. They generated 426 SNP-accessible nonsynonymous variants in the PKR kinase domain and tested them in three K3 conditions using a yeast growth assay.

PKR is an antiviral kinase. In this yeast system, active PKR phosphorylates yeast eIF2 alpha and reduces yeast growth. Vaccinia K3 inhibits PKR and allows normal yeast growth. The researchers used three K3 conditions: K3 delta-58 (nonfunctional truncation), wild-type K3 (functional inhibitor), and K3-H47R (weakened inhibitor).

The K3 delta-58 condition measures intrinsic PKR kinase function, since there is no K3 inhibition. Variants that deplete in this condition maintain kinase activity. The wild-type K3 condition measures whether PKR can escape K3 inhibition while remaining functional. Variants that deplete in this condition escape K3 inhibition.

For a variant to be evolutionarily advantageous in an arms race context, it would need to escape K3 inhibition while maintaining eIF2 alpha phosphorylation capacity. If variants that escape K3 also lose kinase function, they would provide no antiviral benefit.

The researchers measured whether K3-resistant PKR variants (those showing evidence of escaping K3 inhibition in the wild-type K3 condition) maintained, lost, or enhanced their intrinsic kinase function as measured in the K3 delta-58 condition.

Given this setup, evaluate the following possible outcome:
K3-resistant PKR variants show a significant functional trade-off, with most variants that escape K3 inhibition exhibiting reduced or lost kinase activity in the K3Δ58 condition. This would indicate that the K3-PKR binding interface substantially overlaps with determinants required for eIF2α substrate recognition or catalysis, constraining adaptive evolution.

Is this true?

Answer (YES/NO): NO